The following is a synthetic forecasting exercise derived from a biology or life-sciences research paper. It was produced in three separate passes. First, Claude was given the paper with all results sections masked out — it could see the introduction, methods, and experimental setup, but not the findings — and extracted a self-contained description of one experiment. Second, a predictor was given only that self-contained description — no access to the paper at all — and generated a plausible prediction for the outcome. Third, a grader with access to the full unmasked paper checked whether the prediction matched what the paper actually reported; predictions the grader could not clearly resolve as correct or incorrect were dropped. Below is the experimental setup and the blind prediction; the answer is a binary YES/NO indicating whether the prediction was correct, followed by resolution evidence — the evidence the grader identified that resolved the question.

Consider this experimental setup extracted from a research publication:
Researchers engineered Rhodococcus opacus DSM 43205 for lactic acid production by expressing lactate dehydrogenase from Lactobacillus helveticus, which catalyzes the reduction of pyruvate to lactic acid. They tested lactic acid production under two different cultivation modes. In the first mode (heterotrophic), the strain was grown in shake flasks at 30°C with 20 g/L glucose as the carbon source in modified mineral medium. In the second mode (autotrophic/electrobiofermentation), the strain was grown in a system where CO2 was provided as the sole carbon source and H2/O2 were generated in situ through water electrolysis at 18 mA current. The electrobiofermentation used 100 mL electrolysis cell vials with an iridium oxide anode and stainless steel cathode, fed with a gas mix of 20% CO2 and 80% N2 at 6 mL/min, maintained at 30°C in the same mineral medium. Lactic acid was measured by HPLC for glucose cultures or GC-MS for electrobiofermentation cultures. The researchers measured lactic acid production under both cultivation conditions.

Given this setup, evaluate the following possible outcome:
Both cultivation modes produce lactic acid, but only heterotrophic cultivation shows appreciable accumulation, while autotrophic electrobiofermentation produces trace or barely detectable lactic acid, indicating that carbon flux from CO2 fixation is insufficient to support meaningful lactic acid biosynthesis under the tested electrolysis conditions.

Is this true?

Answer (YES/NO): NO